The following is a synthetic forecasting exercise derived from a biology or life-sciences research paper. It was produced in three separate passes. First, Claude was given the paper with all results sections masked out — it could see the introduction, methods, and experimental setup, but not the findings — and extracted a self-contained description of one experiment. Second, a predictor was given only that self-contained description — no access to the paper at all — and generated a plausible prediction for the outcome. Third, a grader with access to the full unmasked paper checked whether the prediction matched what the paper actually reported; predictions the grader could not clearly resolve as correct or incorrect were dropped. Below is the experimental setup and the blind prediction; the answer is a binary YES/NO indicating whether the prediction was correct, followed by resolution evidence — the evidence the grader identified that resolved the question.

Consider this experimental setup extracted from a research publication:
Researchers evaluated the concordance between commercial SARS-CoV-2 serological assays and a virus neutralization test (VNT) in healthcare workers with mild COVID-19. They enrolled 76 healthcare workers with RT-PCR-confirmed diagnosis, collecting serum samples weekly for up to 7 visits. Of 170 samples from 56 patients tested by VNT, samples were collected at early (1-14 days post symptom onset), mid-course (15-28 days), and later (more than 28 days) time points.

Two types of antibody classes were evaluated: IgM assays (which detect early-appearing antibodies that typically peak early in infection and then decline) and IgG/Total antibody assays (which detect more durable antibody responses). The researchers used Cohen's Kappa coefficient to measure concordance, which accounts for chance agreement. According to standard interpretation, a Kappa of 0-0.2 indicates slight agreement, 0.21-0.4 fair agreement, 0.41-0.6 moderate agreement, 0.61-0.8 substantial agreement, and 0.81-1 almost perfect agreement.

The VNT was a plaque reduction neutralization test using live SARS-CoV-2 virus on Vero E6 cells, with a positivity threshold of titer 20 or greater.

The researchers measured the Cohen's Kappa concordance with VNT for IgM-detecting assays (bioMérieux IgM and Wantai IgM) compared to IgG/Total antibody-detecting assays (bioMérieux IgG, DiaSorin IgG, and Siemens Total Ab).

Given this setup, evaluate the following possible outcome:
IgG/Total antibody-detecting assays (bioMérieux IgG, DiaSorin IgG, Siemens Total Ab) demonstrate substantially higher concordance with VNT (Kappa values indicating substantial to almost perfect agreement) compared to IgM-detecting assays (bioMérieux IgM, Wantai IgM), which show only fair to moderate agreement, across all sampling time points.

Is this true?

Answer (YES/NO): NO